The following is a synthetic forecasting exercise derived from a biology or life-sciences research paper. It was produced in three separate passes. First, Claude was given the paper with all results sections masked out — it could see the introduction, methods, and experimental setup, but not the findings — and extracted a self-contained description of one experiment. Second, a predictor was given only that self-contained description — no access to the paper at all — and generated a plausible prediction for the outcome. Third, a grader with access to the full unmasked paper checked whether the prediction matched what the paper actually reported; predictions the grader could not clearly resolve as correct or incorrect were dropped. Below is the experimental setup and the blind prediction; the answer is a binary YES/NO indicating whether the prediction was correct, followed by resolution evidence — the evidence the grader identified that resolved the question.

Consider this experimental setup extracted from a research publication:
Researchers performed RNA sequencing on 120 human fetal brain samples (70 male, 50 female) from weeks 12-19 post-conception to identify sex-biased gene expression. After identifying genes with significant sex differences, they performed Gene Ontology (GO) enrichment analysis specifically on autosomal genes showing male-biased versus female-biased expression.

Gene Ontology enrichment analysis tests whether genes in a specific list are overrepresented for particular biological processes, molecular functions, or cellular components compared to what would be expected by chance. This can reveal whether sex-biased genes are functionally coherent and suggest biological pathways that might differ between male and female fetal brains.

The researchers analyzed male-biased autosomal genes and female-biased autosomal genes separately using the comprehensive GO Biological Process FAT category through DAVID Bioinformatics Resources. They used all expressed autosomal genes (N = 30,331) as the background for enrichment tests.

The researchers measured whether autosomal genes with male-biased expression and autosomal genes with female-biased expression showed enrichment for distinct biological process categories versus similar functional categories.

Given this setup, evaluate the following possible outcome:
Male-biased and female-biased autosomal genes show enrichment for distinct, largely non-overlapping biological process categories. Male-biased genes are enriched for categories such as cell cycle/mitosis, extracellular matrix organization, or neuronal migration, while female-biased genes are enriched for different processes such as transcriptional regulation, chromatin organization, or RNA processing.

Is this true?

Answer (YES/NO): NO